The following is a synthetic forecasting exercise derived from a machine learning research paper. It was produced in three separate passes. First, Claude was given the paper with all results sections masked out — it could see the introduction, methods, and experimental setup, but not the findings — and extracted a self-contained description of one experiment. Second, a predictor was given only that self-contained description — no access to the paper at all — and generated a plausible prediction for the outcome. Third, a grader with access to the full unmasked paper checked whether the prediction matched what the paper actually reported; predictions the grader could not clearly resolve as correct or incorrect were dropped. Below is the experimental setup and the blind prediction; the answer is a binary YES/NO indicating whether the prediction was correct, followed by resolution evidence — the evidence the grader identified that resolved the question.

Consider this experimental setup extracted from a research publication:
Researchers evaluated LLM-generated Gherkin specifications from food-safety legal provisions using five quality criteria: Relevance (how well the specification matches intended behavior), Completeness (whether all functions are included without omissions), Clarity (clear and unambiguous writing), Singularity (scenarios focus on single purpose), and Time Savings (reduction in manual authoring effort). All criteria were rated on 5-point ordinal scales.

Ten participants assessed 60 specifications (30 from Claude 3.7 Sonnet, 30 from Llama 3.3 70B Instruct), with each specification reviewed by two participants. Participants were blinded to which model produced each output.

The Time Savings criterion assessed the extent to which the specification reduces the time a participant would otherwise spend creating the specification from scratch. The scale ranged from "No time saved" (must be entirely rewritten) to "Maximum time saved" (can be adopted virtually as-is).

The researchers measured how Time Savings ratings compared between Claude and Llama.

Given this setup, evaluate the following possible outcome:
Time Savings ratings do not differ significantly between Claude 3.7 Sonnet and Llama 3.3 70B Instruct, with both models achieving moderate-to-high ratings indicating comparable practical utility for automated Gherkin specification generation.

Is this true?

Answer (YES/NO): YES